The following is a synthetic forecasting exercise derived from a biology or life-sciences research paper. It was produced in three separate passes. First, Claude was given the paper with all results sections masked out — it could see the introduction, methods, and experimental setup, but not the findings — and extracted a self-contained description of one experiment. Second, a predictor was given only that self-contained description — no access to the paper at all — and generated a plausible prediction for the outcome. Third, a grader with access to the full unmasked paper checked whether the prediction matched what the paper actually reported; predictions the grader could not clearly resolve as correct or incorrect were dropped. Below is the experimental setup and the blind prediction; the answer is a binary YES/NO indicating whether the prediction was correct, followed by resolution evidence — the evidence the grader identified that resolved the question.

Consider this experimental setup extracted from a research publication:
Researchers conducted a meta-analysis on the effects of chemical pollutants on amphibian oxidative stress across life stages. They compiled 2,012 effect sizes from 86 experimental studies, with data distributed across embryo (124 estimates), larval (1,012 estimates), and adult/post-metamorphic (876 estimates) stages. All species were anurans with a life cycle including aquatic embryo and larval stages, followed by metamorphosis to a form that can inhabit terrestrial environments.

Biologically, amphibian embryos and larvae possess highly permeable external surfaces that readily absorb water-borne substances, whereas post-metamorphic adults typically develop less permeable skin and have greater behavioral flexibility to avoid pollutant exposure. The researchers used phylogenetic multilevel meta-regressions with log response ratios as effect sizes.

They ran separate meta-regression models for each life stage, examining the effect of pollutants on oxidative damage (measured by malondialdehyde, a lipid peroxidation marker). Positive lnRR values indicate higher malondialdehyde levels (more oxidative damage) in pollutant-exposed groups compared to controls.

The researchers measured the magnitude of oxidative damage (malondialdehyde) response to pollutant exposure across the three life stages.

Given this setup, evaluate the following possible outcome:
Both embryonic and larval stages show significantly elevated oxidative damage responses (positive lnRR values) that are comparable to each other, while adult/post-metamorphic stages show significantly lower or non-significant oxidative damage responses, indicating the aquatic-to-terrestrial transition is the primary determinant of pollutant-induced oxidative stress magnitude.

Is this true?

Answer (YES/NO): NO